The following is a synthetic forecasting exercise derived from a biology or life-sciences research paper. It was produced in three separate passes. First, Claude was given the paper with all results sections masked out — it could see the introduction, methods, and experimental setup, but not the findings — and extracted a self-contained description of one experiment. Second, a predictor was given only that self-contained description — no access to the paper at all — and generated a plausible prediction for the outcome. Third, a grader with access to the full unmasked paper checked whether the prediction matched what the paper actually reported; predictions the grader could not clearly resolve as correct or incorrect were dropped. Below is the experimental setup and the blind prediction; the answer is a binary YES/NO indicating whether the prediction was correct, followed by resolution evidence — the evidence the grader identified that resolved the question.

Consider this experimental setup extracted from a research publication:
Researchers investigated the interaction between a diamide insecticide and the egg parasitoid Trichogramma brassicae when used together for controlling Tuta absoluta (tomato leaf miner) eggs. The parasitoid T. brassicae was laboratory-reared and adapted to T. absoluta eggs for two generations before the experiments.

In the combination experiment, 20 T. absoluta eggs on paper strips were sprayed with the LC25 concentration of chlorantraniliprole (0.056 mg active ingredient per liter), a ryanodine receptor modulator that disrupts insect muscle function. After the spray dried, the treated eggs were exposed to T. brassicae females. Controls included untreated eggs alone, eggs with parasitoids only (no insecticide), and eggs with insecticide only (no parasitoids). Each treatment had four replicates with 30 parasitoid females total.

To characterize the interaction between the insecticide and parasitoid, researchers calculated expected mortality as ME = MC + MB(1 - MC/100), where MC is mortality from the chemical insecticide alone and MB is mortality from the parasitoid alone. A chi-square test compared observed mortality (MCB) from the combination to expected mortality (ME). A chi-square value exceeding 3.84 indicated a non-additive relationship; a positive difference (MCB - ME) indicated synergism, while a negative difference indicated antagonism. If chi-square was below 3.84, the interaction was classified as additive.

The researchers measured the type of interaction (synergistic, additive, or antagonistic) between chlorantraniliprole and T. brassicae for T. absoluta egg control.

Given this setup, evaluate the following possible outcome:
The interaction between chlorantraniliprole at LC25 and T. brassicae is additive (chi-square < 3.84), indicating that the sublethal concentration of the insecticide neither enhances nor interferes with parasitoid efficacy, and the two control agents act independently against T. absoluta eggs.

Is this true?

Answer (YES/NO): NO